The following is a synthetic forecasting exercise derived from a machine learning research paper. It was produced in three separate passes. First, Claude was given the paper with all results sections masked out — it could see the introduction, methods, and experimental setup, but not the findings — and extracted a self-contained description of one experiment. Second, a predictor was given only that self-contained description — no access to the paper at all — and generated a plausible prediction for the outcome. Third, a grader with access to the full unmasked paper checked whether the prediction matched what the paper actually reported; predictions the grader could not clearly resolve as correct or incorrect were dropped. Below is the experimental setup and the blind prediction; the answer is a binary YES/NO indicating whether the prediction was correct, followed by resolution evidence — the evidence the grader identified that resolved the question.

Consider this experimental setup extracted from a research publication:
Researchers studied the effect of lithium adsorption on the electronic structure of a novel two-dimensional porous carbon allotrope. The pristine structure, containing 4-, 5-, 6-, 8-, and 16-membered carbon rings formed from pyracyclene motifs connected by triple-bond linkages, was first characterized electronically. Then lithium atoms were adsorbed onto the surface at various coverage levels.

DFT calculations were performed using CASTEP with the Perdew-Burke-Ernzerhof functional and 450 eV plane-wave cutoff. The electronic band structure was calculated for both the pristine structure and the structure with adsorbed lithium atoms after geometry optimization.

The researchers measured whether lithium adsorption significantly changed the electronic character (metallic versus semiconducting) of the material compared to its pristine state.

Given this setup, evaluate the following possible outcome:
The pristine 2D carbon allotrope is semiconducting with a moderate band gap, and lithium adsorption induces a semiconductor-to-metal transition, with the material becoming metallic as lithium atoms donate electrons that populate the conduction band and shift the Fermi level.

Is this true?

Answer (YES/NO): NO